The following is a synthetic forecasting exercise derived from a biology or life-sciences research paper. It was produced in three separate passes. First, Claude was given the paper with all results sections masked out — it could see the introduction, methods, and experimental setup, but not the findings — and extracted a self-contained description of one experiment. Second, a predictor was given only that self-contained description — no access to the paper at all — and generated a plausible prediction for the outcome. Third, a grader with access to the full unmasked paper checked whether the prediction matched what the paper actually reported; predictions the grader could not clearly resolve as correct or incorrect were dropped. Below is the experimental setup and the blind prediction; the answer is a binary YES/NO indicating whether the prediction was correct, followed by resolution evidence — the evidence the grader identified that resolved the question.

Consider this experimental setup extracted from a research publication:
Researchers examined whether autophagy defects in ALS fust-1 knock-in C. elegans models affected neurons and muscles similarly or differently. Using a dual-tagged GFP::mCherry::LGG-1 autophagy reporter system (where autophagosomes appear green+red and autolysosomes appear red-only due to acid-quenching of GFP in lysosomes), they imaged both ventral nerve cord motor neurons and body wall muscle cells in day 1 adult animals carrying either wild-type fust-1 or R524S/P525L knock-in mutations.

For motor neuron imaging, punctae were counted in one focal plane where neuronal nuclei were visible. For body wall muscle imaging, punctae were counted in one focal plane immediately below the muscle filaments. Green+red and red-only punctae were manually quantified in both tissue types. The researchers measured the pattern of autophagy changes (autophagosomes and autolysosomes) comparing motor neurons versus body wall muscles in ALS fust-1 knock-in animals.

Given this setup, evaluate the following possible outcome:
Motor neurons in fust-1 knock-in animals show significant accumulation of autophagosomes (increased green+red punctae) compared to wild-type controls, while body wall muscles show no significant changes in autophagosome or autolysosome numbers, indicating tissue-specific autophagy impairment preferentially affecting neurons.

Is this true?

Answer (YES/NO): NO